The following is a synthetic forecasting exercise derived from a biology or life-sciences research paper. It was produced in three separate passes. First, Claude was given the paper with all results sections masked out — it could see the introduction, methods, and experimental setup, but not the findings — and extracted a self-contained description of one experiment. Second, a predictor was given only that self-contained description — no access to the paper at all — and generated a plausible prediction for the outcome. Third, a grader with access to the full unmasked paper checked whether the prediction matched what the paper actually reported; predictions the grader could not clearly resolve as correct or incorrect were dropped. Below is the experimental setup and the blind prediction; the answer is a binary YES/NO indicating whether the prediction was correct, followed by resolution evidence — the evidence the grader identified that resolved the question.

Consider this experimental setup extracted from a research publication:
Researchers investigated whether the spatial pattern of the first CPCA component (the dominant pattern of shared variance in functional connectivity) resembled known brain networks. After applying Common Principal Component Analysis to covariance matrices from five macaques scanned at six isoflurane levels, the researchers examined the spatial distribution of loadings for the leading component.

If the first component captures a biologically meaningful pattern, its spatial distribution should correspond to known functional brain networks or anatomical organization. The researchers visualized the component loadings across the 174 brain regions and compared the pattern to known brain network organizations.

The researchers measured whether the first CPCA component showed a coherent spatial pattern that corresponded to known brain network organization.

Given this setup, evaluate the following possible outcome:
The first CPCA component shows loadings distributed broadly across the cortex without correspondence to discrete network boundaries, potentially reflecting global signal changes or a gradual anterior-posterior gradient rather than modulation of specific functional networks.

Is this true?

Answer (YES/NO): NO